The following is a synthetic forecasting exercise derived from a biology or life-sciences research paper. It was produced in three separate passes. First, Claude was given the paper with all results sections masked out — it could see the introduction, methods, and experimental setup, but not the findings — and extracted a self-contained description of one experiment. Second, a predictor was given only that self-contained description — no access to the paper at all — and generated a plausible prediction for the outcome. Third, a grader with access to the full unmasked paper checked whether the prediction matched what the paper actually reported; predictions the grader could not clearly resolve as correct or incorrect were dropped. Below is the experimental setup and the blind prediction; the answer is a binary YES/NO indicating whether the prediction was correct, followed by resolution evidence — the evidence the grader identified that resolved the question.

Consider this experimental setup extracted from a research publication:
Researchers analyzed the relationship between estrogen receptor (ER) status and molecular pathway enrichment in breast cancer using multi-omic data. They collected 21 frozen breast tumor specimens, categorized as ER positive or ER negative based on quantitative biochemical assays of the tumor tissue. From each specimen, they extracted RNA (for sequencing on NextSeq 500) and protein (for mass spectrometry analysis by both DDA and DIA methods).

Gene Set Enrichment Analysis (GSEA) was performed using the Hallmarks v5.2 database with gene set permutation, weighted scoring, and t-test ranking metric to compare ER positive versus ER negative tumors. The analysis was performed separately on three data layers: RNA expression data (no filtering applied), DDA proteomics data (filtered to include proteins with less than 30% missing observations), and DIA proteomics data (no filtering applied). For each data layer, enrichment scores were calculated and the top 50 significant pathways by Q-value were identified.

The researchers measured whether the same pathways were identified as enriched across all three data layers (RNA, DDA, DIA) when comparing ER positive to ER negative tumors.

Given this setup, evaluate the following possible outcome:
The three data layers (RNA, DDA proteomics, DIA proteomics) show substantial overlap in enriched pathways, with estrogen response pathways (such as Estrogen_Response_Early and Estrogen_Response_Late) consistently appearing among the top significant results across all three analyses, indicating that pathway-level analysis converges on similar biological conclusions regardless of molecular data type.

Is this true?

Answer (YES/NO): YES